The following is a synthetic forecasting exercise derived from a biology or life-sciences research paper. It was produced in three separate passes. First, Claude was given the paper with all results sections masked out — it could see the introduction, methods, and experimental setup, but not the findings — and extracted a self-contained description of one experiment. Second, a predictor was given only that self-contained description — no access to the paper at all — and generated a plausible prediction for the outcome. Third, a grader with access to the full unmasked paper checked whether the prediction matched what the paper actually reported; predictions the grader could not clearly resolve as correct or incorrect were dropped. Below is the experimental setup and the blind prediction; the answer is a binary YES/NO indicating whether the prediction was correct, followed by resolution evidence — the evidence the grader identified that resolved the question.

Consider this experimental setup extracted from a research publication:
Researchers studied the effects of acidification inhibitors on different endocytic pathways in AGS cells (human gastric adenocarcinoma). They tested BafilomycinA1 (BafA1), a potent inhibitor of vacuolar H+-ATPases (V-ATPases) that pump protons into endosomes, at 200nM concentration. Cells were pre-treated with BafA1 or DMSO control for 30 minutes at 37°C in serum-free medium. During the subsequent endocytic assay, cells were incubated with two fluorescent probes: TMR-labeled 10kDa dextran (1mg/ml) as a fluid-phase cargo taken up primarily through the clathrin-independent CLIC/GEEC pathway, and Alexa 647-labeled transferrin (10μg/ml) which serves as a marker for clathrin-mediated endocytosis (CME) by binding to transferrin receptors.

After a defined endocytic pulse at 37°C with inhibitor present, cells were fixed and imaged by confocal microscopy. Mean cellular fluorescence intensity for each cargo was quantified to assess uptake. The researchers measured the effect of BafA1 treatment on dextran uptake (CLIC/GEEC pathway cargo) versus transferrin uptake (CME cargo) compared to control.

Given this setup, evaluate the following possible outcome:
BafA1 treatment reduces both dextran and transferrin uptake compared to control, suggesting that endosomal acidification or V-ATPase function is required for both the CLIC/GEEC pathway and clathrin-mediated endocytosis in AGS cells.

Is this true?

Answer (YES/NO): NO